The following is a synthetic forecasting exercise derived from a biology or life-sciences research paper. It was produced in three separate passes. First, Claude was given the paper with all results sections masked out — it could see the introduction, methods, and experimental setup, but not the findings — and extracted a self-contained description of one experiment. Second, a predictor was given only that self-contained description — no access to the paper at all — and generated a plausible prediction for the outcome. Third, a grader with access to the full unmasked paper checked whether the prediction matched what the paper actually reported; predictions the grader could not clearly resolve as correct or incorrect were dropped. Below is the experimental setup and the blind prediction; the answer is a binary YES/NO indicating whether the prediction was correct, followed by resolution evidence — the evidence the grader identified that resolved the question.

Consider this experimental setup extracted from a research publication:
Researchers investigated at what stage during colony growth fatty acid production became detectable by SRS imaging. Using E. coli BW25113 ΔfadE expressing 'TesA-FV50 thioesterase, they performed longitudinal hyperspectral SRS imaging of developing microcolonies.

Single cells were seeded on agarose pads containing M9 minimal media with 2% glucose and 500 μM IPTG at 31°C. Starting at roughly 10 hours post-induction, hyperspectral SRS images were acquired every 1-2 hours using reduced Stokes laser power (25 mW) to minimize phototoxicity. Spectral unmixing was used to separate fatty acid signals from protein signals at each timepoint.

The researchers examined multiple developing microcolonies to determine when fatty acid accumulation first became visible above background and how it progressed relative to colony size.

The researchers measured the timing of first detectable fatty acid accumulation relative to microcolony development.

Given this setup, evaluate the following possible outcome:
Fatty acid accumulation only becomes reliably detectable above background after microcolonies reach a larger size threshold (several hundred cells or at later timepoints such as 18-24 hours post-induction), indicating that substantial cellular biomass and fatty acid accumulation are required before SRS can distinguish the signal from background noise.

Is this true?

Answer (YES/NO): NO